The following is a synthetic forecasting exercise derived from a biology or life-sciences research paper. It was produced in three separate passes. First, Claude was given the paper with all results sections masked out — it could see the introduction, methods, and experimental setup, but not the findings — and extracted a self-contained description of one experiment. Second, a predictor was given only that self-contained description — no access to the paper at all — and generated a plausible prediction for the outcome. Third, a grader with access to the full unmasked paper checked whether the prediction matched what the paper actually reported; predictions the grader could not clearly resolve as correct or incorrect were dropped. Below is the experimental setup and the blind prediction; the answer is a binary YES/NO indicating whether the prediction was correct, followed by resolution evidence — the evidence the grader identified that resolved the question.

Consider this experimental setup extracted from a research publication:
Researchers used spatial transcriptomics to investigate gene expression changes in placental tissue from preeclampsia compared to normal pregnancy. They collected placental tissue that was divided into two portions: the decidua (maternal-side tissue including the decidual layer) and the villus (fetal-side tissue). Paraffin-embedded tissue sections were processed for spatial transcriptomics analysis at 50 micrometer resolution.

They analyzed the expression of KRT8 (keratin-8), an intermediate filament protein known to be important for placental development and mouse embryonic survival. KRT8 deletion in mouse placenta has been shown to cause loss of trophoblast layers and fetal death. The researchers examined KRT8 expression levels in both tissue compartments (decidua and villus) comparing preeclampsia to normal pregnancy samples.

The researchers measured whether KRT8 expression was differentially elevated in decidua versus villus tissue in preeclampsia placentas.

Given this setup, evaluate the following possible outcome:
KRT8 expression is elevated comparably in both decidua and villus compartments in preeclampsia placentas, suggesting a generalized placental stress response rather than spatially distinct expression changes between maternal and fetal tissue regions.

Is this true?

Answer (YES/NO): NO